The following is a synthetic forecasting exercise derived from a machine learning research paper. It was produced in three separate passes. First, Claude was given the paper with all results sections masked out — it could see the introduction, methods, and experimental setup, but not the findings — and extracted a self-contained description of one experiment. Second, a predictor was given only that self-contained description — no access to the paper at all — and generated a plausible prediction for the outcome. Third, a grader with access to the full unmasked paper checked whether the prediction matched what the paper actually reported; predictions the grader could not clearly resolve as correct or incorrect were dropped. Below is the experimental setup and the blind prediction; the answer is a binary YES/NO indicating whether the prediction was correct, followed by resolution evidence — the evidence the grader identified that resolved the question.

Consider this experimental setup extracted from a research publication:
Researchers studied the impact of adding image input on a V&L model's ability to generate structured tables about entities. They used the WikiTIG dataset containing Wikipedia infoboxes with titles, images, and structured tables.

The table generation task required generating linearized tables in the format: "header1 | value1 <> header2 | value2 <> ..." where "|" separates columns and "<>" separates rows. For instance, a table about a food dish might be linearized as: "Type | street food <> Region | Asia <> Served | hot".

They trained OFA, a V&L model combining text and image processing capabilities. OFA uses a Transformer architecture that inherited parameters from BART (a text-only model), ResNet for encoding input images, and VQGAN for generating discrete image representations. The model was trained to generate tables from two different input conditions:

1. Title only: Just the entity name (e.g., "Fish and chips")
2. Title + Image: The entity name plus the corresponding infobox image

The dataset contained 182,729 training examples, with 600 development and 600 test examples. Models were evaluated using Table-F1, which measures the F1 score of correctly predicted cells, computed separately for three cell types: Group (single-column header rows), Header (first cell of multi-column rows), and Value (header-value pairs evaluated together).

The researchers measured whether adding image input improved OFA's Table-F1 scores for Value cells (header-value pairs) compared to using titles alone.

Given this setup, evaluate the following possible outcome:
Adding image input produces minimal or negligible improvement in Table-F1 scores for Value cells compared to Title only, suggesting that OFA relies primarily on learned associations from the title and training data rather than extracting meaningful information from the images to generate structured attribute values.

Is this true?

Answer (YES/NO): YES